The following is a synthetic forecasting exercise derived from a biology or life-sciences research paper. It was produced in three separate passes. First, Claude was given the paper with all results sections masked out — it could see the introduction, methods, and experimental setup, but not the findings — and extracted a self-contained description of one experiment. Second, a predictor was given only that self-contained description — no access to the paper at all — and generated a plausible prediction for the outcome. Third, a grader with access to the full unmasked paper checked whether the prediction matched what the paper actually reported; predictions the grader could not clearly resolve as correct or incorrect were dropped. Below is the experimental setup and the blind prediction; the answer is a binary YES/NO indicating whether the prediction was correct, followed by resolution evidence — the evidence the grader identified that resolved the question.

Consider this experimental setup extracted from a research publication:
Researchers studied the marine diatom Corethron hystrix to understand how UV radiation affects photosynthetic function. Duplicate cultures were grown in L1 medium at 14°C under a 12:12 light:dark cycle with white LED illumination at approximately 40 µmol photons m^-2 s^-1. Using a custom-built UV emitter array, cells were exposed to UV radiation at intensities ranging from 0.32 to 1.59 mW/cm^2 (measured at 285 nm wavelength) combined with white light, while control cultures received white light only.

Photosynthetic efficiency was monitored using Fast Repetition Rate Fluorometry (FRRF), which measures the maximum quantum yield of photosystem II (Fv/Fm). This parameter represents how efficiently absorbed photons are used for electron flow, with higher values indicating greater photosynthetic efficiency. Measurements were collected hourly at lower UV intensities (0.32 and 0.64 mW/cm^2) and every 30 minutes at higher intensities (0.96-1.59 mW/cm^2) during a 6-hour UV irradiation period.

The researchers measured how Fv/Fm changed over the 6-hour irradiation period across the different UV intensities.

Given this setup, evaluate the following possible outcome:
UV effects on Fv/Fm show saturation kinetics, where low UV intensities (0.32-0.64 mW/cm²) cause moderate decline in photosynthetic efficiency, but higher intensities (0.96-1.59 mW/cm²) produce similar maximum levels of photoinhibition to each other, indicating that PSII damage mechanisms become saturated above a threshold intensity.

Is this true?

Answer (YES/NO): NO